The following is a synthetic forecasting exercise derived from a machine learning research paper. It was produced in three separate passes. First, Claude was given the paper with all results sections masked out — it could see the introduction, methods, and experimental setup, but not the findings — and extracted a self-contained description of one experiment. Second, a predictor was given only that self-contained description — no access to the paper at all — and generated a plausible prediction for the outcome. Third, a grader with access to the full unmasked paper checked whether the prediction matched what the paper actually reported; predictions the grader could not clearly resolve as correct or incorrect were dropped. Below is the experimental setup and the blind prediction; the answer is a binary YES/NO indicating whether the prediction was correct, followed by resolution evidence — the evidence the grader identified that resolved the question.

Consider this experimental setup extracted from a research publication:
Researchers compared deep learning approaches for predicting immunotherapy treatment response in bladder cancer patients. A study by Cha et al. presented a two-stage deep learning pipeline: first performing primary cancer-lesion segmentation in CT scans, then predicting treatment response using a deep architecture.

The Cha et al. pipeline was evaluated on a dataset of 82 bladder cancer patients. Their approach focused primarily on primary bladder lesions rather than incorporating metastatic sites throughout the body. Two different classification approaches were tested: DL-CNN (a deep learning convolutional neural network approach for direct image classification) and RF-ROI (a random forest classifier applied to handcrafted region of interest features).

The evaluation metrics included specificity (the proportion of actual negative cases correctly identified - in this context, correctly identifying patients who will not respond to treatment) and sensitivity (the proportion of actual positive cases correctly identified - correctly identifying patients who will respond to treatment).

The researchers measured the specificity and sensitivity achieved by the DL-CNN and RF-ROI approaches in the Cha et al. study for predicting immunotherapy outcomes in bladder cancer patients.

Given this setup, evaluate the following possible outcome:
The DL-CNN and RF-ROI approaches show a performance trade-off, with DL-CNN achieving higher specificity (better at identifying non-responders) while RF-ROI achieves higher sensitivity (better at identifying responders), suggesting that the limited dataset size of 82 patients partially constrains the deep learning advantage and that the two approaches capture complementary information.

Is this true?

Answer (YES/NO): YES